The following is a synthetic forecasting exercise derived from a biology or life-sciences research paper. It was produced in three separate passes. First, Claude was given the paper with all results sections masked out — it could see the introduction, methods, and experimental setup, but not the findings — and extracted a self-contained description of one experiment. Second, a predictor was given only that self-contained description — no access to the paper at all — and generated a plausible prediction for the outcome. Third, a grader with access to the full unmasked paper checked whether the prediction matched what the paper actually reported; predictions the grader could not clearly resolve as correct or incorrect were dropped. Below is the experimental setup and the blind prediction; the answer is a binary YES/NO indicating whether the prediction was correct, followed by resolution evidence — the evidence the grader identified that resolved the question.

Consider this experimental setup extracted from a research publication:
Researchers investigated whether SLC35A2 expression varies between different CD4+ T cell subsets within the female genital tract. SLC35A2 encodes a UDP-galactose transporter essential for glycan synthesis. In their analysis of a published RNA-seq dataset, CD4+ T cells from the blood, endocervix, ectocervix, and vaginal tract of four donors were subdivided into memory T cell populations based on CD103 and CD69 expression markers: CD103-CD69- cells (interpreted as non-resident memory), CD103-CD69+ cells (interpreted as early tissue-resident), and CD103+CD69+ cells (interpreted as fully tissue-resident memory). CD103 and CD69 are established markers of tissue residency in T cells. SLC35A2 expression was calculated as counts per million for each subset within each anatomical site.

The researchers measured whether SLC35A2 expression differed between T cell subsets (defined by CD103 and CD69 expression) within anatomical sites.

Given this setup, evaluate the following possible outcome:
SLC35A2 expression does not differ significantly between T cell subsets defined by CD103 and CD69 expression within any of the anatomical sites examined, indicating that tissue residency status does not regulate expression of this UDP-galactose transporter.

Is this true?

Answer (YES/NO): YES